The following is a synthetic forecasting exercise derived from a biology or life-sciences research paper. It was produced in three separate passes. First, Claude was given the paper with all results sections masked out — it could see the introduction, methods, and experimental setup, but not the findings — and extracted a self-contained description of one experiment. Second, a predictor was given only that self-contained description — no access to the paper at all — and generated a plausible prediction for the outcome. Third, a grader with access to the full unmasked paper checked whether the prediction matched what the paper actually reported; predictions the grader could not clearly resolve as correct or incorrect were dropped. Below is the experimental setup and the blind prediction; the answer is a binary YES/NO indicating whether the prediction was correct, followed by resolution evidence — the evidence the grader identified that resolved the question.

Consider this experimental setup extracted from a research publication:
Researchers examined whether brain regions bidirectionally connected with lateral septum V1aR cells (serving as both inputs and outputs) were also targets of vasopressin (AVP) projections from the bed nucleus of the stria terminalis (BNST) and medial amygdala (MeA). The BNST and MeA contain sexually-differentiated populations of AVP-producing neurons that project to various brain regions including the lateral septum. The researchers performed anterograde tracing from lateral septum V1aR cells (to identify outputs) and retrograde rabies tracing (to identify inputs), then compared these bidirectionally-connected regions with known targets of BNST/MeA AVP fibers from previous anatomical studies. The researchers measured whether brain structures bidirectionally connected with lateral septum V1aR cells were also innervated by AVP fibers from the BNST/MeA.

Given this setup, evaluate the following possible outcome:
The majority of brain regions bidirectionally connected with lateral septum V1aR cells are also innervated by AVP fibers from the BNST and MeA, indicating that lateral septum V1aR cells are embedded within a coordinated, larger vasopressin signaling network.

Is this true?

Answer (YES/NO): YES